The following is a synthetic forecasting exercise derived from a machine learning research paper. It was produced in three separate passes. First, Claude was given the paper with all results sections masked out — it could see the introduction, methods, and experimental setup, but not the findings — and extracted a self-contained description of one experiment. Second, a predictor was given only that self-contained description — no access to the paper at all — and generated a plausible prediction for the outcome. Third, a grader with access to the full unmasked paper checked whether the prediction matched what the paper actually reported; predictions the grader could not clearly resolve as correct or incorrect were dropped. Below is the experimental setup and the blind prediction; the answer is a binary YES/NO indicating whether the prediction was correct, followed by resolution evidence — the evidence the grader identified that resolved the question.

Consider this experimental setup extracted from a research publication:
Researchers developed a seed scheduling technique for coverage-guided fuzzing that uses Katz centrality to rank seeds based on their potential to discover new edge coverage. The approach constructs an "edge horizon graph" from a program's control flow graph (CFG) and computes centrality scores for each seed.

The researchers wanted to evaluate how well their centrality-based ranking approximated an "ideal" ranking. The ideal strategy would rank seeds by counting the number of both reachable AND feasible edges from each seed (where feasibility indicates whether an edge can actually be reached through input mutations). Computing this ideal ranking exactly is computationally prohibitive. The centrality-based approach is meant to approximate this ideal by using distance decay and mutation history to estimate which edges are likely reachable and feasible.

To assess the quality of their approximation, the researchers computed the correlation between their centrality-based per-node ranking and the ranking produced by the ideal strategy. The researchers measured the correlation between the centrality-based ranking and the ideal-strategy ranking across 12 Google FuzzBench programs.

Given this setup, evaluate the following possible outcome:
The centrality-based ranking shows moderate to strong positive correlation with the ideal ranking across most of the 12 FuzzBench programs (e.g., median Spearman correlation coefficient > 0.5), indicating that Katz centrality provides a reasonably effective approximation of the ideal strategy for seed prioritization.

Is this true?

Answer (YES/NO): NO